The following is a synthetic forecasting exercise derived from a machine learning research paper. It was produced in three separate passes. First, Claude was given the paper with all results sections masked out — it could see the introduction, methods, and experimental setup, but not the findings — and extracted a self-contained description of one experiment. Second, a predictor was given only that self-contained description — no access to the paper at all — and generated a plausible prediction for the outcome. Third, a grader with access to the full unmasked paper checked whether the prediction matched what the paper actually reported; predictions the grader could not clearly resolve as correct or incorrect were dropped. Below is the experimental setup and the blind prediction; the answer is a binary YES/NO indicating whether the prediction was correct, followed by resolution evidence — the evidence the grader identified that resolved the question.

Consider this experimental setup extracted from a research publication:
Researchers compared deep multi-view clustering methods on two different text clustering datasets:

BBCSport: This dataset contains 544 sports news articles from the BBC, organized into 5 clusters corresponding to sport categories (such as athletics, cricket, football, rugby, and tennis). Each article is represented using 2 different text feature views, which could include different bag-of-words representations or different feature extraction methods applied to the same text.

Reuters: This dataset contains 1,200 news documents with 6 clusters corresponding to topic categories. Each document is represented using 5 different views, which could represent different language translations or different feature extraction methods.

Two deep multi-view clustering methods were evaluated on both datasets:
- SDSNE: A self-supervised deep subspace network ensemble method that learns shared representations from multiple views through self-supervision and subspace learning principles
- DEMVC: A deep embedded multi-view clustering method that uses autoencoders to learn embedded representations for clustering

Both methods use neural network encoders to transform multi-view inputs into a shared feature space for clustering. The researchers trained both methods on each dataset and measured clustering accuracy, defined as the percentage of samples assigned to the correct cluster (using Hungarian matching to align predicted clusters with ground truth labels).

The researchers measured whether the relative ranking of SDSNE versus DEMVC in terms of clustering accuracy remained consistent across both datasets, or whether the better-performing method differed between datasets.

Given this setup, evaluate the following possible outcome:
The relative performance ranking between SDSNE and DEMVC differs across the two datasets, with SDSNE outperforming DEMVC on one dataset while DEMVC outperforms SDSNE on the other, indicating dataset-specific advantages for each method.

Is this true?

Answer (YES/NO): YES